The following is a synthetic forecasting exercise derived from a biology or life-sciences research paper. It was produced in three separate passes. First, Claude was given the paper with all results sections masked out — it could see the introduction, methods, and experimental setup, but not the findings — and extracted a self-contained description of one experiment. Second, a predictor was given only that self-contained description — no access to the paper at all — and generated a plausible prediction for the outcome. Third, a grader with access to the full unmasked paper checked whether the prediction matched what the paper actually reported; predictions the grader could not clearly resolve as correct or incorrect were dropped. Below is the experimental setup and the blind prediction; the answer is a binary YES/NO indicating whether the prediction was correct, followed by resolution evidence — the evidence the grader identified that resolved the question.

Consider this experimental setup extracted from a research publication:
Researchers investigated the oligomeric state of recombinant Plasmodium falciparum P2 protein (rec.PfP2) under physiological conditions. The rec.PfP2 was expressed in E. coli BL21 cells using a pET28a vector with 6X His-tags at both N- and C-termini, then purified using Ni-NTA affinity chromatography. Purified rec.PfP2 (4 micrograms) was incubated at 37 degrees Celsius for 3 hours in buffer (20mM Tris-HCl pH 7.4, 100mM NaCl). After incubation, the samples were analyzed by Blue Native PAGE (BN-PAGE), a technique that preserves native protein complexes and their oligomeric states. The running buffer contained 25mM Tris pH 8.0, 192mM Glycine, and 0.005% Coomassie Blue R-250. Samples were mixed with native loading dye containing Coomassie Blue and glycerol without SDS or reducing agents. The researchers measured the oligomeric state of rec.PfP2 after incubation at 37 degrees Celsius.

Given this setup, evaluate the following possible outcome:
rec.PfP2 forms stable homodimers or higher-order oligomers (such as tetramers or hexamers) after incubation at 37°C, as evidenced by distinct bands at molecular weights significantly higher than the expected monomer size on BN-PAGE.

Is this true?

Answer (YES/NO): YES